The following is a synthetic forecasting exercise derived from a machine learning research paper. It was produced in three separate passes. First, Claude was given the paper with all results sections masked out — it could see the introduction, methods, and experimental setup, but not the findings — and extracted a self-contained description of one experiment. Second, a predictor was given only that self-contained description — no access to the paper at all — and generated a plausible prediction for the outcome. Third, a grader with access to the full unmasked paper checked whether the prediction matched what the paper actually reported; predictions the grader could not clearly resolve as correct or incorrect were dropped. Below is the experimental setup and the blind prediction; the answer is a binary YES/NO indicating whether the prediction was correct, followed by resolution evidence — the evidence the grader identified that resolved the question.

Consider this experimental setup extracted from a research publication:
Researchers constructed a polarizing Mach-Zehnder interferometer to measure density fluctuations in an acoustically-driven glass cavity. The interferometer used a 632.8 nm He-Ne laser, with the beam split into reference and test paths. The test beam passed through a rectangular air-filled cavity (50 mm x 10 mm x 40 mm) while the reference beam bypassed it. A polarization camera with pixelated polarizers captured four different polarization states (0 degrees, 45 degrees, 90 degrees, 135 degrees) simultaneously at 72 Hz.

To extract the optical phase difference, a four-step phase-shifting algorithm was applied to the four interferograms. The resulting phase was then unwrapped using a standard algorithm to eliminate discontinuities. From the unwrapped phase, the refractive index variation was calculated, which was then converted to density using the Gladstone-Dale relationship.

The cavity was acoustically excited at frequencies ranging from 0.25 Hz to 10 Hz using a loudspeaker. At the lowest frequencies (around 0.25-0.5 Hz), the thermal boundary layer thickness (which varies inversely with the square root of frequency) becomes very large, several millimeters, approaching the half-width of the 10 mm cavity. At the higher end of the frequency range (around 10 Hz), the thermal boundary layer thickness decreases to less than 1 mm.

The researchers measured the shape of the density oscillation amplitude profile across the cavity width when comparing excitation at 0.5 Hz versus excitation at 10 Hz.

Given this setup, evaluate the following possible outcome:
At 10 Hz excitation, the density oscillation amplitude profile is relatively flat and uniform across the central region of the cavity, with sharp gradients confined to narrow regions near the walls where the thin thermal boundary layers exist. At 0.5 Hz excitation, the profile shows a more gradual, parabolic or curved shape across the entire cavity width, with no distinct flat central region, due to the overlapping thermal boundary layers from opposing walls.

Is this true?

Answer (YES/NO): YES